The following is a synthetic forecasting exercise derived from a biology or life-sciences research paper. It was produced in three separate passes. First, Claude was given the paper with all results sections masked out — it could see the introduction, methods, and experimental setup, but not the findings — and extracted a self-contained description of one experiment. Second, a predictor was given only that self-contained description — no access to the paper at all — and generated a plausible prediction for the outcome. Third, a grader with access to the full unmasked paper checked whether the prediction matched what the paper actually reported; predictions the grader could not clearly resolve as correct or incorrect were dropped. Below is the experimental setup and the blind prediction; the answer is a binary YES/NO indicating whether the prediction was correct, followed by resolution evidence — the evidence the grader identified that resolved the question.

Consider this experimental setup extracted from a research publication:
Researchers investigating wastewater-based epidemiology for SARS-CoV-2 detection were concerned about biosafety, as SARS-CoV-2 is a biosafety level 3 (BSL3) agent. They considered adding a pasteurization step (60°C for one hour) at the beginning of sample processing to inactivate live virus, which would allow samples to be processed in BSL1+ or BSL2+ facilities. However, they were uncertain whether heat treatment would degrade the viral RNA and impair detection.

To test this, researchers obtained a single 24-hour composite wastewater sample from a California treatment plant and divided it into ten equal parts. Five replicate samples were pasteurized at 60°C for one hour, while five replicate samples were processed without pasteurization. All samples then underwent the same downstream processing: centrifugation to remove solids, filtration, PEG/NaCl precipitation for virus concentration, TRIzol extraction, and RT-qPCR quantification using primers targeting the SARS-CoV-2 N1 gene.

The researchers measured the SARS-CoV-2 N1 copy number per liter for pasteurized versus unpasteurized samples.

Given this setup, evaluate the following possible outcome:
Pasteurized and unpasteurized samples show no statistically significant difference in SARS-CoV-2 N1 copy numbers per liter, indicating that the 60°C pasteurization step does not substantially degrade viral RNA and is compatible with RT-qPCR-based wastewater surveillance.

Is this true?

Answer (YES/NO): NO